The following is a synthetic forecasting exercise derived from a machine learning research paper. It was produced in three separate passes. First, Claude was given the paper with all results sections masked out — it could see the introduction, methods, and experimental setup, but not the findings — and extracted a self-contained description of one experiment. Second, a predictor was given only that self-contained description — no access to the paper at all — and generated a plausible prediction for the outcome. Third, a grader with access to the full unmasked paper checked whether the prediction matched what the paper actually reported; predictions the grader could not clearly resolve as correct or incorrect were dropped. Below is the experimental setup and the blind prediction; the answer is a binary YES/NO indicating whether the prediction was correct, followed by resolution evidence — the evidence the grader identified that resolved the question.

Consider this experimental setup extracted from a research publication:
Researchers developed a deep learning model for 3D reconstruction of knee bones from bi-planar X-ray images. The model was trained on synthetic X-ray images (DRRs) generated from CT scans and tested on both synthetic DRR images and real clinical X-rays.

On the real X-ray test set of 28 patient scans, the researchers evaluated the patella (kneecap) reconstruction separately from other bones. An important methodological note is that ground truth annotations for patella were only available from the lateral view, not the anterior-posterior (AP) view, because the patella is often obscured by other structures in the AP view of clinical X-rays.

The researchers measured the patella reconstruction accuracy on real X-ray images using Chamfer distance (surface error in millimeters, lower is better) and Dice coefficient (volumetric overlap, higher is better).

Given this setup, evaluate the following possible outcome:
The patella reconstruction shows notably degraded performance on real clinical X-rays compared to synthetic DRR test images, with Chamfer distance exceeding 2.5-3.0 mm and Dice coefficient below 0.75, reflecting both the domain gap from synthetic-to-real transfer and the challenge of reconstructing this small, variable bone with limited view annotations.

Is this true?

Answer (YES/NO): NO